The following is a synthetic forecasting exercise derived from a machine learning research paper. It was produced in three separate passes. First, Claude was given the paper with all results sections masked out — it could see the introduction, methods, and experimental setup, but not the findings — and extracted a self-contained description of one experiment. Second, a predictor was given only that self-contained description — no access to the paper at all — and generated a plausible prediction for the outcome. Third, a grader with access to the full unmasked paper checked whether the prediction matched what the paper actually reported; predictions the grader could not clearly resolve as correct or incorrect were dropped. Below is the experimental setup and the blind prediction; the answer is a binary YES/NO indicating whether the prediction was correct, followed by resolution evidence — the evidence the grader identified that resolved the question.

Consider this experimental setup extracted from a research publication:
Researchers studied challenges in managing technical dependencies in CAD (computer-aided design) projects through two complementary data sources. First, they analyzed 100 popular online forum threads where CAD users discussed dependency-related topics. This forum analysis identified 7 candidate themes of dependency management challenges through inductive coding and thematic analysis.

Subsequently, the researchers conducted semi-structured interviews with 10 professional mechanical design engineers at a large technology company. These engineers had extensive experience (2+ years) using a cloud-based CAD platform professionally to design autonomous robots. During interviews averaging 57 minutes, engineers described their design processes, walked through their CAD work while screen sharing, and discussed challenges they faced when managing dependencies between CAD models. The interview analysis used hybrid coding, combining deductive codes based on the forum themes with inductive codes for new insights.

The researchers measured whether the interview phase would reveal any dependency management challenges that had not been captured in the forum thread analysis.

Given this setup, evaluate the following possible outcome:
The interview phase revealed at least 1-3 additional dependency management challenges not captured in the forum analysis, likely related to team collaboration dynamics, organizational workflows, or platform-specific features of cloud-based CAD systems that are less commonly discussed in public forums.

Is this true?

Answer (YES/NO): YES